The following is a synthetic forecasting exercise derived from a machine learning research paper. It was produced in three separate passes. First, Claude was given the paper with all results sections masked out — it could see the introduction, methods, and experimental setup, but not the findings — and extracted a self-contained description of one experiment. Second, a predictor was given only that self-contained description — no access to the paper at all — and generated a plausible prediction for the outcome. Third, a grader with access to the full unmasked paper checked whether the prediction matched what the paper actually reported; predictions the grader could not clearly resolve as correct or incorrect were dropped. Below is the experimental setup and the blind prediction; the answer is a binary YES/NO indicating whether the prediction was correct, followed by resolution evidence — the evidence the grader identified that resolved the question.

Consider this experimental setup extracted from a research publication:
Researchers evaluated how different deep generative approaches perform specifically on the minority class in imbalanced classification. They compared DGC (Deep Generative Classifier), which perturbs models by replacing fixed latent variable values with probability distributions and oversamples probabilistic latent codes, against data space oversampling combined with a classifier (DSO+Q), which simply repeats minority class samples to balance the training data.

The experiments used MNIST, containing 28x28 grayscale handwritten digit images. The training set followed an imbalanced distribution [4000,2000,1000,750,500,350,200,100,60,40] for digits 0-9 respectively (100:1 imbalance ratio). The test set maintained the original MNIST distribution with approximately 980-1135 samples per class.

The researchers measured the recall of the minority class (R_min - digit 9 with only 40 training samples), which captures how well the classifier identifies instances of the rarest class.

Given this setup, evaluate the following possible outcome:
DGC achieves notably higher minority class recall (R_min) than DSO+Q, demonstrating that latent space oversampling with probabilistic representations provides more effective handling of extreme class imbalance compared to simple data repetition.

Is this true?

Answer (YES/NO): YES